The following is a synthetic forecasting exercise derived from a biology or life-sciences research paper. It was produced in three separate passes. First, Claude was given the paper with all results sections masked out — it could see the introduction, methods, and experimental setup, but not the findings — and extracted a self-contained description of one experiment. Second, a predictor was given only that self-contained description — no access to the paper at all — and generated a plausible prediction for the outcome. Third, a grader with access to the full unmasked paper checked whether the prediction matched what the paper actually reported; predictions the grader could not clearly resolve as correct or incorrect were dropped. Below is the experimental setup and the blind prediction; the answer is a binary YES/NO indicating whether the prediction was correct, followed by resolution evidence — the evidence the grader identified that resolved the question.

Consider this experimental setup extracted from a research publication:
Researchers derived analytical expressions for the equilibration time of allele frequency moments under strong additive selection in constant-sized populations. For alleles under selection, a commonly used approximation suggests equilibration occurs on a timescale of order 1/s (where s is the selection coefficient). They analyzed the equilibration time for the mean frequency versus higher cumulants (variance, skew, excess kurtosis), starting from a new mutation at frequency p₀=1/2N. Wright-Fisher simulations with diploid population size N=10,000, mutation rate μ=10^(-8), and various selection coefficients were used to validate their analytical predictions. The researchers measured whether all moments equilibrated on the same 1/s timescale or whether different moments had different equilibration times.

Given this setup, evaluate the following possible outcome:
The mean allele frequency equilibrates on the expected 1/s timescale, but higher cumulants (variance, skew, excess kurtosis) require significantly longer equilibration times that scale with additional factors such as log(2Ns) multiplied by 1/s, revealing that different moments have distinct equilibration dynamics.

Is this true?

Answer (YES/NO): NO